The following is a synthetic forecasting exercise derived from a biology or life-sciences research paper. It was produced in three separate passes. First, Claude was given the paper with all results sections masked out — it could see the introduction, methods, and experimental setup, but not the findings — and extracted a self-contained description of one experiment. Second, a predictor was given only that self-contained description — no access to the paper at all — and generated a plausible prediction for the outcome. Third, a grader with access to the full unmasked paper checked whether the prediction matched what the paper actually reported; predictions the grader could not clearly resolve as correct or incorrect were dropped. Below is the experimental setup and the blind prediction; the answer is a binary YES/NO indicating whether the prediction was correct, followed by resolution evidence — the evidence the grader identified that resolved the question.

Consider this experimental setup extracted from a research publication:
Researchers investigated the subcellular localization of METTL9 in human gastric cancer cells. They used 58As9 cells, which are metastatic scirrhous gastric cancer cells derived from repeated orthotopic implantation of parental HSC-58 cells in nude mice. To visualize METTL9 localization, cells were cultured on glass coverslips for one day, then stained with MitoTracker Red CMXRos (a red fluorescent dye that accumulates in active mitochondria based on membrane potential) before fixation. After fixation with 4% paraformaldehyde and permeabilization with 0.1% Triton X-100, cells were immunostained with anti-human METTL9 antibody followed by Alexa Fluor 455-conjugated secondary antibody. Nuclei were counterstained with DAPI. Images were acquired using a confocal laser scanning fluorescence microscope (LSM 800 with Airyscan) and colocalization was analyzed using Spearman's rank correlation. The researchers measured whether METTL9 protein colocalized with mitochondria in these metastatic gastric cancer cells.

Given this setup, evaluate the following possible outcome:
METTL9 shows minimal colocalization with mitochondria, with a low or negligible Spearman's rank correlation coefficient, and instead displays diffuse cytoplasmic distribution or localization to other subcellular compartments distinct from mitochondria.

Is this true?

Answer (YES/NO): NO